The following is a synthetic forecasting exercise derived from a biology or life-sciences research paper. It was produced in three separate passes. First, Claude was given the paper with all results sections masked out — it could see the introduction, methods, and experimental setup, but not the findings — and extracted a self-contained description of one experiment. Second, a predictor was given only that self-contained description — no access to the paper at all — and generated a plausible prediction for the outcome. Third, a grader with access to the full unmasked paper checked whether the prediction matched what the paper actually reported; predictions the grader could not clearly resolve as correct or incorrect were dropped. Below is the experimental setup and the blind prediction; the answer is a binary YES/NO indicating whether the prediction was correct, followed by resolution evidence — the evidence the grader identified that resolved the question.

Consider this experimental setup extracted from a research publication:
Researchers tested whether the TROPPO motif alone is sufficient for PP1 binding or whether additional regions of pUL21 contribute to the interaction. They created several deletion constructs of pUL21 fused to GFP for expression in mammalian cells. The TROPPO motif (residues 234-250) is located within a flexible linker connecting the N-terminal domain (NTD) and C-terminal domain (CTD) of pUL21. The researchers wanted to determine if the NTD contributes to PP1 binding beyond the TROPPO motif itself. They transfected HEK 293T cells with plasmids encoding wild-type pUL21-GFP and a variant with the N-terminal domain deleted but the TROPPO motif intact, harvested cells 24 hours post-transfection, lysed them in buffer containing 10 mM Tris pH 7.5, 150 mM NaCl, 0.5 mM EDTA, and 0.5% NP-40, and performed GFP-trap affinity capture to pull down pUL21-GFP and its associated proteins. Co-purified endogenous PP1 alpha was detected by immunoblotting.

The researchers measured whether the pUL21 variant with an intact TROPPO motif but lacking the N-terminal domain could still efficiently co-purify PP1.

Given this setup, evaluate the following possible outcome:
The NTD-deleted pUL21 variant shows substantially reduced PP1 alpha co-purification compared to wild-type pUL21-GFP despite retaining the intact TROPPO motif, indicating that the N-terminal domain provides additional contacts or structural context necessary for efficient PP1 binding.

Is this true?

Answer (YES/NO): YES